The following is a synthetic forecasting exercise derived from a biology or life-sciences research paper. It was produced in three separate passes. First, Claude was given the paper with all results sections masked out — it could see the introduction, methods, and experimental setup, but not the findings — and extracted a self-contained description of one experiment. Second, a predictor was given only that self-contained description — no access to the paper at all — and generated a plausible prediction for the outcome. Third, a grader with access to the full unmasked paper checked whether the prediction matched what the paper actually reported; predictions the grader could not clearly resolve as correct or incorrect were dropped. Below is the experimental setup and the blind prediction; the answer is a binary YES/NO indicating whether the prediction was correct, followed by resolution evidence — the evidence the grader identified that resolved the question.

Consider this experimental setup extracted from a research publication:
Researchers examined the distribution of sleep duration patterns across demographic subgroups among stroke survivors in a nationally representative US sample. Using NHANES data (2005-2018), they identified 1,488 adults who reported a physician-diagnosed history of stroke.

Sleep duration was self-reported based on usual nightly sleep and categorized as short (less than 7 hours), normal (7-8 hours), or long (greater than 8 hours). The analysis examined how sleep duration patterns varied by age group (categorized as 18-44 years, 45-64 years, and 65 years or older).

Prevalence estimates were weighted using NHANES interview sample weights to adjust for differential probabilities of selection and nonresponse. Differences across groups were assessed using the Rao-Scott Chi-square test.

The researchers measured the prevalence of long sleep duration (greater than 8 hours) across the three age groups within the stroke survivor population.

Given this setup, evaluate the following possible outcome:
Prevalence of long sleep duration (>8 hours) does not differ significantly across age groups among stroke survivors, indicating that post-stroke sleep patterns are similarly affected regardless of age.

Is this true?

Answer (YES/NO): NO